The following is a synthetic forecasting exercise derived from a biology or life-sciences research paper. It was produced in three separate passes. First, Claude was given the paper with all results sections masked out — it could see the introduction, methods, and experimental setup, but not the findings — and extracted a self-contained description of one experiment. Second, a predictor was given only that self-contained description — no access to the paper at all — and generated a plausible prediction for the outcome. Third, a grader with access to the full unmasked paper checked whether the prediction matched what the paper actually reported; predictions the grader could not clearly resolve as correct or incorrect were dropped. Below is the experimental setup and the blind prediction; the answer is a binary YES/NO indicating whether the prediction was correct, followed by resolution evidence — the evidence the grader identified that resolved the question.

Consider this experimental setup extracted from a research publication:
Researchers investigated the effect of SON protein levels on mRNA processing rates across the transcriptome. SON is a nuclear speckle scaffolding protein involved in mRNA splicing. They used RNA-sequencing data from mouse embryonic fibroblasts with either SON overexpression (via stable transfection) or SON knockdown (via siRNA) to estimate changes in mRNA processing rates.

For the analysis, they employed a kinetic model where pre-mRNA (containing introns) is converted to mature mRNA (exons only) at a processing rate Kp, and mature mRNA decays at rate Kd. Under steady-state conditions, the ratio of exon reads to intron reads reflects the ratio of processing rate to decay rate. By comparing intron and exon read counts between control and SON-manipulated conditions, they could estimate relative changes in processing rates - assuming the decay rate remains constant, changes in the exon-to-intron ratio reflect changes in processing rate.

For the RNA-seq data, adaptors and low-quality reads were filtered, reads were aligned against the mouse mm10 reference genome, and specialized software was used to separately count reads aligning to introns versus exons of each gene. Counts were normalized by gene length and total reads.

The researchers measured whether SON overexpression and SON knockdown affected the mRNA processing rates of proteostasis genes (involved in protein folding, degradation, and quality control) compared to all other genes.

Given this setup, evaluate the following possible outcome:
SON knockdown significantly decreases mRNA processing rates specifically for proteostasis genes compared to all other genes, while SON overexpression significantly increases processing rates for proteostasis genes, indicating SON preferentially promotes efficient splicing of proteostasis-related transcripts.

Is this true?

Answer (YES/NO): NO